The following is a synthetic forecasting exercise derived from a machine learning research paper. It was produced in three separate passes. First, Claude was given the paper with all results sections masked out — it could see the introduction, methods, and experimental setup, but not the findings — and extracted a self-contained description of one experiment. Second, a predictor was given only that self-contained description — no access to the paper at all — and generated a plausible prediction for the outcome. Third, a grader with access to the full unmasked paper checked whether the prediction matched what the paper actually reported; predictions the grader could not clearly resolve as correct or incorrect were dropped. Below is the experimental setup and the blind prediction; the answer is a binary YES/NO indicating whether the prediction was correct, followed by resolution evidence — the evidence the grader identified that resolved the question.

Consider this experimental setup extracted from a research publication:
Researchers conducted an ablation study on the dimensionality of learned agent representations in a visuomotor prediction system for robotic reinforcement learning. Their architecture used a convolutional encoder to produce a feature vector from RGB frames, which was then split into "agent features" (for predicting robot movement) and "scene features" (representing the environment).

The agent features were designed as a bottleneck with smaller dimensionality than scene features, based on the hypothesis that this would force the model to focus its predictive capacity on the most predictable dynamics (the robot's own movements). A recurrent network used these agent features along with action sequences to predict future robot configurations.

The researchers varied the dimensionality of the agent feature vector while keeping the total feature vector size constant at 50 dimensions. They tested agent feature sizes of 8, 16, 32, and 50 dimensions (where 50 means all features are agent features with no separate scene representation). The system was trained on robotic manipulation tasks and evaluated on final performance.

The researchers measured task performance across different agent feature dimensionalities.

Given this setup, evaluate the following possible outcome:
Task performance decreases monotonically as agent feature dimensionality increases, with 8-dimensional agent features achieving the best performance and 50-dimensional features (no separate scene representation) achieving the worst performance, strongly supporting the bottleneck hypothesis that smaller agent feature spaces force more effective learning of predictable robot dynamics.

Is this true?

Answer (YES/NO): NO